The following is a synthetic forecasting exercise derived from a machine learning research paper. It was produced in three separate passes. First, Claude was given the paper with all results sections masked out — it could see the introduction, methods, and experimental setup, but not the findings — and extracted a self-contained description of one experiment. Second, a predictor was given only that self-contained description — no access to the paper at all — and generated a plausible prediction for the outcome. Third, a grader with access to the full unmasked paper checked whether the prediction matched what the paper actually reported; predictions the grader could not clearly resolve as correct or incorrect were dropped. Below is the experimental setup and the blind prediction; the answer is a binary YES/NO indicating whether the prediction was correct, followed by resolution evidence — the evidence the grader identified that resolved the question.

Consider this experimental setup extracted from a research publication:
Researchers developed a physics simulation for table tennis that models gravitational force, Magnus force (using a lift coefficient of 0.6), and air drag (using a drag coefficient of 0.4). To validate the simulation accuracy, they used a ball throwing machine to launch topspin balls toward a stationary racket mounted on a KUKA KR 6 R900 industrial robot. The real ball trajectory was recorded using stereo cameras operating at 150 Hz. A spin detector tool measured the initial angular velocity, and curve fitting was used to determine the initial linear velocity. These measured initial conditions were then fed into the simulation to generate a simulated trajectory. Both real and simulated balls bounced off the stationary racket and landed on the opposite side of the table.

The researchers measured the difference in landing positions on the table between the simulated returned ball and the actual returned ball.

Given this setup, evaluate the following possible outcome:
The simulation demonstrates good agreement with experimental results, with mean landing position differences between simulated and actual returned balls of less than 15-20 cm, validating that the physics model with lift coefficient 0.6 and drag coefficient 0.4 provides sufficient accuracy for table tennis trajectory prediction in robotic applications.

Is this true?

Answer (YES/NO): YES